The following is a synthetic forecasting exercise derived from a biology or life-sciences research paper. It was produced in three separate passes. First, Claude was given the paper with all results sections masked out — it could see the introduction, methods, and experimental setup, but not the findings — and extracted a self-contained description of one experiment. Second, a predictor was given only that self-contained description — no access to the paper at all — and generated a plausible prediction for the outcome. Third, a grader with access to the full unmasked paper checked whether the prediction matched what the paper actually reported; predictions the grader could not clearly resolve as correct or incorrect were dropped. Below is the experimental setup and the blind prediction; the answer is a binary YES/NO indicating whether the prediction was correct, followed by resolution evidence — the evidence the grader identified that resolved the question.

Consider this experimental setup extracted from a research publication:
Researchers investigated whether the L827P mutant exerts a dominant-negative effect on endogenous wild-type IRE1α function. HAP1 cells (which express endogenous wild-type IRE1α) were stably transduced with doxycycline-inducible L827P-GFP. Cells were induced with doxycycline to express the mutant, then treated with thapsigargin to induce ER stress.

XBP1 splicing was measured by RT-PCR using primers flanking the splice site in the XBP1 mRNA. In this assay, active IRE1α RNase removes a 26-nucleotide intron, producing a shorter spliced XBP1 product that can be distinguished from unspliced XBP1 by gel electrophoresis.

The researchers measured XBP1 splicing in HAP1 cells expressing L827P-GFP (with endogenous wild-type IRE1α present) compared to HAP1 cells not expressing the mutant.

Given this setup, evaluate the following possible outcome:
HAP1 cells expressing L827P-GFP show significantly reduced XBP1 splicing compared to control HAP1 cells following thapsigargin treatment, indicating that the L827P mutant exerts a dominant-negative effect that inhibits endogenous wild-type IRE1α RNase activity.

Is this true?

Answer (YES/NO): YES